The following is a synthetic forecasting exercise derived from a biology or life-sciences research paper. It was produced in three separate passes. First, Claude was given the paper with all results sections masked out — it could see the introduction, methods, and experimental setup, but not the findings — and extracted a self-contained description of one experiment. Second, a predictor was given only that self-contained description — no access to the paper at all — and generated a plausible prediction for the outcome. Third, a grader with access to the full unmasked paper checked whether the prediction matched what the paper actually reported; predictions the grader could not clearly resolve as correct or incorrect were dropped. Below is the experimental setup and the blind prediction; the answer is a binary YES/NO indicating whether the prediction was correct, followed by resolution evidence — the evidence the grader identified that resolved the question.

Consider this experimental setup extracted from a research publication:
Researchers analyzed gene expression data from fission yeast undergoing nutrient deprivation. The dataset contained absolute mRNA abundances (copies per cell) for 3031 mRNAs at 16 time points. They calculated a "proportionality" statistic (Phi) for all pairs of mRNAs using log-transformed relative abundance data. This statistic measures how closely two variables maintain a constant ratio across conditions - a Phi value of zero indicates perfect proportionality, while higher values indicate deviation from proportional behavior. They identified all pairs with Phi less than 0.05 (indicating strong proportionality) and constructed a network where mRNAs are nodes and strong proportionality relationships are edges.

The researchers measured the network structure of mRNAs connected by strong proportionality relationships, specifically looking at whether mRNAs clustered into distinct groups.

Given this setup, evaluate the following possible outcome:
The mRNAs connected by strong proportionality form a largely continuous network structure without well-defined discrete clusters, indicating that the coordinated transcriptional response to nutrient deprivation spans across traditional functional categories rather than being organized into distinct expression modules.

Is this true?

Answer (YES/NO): NO